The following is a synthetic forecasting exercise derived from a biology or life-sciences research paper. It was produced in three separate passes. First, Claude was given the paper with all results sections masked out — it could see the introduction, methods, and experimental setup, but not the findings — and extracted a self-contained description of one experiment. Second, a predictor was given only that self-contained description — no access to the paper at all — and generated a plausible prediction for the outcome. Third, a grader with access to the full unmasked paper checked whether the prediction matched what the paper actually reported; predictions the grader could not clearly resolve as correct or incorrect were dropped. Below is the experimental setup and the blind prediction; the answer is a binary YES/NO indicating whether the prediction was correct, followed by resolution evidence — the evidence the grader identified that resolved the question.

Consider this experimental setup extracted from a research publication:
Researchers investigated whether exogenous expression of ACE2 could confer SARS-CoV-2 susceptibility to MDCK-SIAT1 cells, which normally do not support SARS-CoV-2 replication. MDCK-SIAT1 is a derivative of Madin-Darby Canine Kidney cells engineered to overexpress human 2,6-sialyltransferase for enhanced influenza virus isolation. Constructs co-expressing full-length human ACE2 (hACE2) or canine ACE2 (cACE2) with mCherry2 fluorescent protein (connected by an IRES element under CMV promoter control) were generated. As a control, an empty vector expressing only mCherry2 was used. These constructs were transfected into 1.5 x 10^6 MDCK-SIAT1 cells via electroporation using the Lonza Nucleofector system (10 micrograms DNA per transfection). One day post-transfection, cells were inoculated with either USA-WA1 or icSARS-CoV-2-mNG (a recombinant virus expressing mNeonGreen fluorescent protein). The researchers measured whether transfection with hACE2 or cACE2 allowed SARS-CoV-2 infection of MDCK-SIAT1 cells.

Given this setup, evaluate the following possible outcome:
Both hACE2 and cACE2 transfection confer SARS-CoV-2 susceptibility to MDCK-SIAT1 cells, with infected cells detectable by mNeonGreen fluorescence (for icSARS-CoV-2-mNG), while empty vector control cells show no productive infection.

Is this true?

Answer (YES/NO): YES